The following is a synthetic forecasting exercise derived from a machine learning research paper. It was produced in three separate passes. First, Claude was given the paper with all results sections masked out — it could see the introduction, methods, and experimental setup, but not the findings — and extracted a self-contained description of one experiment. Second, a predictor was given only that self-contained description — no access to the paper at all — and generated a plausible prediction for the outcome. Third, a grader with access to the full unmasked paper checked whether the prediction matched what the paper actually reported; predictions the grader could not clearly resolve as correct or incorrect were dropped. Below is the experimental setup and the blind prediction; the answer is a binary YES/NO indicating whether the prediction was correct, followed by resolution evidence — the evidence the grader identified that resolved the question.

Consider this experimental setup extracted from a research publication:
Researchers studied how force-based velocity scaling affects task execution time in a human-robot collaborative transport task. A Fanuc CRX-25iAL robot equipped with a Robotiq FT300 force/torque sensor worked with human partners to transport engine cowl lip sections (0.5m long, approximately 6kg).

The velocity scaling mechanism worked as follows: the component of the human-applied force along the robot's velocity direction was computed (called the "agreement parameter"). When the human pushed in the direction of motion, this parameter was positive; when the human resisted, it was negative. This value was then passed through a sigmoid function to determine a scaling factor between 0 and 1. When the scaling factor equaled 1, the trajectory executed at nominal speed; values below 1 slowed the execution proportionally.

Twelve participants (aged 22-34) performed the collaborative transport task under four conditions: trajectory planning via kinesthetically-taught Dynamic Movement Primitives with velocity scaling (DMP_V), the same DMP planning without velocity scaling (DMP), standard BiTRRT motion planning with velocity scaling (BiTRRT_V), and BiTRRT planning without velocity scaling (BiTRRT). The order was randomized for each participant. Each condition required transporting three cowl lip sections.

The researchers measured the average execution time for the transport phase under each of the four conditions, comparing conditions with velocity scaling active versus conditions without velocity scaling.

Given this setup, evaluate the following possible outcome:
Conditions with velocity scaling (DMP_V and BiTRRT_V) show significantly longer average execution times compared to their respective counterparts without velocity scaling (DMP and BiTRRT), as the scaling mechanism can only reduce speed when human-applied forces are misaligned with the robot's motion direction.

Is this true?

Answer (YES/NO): YES